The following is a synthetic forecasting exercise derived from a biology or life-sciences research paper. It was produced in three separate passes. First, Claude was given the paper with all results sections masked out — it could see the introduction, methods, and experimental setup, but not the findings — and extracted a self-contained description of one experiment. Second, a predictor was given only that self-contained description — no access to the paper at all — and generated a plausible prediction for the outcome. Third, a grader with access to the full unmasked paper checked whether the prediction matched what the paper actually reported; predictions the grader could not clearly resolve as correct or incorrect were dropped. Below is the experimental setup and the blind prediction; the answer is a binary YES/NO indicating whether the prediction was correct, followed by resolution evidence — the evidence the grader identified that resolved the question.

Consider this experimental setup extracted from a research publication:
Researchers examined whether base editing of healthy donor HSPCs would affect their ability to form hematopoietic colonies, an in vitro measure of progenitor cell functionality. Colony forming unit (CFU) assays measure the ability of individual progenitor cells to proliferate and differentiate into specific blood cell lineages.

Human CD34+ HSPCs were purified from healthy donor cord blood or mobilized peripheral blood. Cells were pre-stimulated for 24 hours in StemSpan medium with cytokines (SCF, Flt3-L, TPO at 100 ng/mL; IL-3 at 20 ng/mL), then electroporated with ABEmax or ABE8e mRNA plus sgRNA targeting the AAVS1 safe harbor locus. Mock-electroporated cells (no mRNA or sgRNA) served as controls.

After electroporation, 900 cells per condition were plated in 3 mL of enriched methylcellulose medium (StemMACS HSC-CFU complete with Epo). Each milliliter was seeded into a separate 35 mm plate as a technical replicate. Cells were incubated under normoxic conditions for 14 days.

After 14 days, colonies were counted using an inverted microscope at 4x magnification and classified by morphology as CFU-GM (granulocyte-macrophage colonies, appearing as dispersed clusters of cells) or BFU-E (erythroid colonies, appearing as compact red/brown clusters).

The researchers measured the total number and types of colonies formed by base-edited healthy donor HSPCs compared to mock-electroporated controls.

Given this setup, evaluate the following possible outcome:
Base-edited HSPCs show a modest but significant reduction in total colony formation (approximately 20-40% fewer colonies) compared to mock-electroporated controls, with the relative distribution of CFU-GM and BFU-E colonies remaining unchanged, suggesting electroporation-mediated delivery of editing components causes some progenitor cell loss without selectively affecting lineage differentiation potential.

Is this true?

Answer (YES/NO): NO